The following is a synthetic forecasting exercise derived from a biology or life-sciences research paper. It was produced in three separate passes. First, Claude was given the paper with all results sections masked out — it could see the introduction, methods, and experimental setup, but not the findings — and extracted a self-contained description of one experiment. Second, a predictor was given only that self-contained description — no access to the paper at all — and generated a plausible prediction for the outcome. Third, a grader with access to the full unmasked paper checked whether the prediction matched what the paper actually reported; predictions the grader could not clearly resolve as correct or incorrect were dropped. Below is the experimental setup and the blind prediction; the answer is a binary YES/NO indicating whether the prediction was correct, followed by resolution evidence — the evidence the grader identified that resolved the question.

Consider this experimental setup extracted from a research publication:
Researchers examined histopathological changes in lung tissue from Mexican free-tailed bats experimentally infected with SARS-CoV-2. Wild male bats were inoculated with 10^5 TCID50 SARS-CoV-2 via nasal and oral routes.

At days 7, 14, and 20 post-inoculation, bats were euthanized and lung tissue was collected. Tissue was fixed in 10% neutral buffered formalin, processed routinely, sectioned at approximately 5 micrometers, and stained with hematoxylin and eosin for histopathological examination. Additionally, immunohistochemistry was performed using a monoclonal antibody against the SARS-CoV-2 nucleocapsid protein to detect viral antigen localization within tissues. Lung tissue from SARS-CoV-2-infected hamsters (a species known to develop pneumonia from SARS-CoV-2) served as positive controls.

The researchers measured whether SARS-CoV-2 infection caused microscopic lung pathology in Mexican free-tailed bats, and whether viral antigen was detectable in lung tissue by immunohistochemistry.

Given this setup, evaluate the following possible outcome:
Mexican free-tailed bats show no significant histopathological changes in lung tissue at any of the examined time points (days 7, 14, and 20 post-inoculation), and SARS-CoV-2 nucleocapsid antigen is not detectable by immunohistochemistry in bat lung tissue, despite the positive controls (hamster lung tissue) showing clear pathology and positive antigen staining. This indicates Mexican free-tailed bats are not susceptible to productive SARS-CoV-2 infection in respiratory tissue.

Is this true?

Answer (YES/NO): NO